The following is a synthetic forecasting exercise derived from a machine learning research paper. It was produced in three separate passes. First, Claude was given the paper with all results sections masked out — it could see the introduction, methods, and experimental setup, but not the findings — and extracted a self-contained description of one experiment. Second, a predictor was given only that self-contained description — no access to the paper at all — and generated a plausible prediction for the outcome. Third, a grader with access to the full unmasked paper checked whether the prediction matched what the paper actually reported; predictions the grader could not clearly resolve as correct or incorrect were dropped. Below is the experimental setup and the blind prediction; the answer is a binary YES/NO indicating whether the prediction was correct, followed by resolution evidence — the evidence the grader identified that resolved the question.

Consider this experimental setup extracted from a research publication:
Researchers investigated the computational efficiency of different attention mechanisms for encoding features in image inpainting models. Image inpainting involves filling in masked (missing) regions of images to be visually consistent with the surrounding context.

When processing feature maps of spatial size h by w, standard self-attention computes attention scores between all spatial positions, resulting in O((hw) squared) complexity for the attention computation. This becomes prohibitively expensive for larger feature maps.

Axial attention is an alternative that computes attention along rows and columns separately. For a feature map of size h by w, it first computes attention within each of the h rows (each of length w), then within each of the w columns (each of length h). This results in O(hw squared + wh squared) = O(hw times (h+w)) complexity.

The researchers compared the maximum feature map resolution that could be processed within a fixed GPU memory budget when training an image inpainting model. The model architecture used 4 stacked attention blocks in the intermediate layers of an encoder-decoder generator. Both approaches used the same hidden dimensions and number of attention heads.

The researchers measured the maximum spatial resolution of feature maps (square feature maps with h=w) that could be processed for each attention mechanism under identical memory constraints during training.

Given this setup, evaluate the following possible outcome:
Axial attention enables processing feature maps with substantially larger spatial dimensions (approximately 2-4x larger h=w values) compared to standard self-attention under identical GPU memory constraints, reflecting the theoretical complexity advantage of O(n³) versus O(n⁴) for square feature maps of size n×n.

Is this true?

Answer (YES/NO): YES